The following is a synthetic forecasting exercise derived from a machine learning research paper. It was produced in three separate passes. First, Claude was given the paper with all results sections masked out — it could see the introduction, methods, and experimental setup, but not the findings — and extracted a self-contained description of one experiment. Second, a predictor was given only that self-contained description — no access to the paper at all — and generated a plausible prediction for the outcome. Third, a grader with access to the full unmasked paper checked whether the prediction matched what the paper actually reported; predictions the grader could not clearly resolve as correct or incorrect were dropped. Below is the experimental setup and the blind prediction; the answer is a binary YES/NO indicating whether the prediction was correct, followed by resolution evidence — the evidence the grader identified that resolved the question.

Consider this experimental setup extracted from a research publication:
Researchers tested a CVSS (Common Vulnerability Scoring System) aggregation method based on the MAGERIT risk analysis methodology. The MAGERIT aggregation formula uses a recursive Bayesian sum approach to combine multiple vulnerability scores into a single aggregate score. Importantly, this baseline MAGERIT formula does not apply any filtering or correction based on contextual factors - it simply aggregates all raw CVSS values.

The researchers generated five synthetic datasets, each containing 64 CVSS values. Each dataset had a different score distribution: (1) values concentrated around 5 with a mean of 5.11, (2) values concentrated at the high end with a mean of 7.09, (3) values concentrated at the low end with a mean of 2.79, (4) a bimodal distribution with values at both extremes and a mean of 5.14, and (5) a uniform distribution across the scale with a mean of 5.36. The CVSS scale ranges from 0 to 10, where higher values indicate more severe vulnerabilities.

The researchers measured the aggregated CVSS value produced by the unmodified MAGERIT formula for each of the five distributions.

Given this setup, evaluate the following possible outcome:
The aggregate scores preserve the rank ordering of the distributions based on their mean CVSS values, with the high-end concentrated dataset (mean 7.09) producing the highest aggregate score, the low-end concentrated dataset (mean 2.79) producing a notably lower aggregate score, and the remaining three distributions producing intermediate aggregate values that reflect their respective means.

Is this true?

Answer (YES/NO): NO